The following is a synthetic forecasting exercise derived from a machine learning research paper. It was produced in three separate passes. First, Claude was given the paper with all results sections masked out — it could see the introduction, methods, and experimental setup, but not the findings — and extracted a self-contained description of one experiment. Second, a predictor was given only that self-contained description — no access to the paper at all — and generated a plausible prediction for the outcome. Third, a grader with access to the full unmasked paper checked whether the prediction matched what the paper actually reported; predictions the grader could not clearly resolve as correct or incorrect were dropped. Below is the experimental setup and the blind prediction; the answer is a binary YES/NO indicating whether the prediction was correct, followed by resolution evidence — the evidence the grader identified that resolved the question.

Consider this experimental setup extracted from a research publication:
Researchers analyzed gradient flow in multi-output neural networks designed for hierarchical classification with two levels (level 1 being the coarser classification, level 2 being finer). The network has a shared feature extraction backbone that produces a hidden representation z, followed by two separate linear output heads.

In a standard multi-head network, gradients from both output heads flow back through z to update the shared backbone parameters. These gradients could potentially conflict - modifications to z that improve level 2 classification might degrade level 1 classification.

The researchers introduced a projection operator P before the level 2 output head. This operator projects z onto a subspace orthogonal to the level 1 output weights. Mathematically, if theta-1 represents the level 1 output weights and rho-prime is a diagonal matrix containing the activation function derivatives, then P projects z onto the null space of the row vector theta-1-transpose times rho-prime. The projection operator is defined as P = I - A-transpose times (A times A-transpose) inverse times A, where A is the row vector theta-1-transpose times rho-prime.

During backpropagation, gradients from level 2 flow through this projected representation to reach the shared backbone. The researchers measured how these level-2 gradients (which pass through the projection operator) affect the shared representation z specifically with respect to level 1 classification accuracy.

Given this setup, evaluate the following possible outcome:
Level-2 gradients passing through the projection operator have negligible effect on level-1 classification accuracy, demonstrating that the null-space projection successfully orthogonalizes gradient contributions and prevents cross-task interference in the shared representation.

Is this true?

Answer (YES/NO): YES